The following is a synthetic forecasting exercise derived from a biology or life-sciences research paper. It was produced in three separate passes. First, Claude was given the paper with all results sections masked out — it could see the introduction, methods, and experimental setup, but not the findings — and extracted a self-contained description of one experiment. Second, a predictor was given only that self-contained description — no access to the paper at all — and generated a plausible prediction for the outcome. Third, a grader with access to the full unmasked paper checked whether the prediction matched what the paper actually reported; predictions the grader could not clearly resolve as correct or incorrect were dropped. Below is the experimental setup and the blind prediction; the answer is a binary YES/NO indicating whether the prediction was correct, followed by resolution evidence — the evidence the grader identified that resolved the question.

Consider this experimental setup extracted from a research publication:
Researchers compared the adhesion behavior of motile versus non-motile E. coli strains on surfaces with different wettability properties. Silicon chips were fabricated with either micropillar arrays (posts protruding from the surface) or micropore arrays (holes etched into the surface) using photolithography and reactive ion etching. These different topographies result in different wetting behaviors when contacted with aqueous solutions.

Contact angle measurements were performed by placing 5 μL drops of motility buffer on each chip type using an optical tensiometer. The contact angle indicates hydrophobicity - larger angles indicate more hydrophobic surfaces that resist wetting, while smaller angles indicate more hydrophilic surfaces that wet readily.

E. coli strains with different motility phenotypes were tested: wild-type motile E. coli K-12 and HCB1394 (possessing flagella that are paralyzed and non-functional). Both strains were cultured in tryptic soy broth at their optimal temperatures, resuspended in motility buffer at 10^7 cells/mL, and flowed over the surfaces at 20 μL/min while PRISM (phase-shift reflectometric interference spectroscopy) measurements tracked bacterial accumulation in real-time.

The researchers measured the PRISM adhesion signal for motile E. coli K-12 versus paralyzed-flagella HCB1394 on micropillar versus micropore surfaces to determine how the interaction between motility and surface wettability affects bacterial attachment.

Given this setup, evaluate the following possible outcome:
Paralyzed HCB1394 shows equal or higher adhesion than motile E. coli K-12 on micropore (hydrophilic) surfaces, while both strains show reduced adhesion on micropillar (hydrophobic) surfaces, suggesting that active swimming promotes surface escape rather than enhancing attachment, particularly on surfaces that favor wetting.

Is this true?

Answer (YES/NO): NO